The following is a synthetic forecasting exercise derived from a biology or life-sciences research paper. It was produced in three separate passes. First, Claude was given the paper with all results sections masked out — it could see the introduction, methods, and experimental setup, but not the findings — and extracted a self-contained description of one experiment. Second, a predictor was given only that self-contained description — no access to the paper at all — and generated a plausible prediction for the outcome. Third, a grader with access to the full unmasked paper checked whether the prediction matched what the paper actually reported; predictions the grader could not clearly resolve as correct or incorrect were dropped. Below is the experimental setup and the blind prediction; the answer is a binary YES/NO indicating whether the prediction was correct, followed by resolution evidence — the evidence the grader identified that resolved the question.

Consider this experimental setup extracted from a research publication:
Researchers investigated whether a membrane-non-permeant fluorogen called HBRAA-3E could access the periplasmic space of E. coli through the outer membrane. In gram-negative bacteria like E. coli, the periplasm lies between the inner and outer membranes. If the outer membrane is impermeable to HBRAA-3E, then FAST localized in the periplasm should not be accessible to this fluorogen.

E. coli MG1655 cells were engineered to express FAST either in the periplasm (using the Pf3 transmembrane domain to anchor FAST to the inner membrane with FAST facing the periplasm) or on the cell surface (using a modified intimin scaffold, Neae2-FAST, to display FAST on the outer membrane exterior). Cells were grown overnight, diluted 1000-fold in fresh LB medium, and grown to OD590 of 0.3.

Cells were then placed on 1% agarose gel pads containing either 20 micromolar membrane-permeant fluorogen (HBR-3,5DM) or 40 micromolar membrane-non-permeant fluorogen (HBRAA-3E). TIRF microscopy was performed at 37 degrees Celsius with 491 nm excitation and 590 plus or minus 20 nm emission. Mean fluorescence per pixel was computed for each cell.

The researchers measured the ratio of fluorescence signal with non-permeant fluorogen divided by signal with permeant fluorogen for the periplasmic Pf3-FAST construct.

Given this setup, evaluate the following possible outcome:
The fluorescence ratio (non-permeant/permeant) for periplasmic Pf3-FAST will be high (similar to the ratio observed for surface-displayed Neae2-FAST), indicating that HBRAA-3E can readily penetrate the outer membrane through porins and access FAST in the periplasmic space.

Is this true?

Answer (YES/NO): NO